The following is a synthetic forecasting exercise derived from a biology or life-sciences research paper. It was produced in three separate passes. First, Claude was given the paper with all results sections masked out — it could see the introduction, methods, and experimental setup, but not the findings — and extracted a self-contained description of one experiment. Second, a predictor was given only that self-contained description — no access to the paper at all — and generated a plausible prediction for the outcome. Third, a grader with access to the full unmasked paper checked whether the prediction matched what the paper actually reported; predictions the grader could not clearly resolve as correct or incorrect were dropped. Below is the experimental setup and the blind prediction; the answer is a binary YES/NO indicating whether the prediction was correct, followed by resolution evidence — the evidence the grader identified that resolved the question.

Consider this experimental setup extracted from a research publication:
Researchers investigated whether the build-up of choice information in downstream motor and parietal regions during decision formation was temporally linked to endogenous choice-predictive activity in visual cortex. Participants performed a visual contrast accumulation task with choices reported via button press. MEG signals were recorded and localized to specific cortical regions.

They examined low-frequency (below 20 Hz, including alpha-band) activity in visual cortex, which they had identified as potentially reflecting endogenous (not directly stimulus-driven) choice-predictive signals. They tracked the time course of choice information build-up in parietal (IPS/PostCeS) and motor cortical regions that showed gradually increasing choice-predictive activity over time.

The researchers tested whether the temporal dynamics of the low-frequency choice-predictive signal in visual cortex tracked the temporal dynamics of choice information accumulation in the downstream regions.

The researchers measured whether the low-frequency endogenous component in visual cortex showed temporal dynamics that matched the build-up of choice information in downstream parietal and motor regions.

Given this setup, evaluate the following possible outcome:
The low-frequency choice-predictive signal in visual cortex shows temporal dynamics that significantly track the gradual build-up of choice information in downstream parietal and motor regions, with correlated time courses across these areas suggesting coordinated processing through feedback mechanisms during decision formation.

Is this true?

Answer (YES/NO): YES